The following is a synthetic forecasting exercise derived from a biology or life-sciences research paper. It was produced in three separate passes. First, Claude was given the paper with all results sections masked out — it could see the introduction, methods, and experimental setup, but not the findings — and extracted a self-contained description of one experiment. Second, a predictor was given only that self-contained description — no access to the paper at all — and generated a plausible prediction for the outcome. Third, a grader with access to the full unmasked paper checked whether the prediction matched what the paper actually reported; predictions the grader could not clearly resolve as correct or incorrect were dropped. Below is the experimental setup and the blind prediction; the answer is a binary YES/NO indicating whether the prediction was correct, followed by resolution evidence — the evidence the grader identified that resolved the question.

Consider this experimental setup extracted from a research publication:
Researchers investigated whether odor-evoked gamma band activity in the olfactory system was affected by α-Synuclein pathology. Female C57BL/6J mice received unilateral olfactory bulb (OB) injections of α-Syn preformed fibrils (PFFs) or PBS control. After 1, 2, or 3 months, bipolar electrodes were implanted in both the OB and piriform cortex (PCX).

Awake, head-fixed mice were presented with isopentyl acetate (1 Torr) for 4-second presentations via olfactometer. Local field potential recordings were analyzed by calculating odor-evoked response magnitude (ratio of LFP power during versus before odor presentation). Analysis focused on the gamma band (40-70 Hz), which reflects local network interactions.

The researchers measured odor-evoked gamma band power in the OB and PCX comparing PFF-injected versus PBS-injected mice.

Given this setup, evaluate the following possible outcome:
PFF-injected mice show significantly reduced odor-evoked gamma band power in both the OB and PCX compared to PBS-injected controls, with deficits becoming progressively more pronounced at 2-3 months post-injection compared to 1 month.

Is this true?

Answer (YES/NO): NO